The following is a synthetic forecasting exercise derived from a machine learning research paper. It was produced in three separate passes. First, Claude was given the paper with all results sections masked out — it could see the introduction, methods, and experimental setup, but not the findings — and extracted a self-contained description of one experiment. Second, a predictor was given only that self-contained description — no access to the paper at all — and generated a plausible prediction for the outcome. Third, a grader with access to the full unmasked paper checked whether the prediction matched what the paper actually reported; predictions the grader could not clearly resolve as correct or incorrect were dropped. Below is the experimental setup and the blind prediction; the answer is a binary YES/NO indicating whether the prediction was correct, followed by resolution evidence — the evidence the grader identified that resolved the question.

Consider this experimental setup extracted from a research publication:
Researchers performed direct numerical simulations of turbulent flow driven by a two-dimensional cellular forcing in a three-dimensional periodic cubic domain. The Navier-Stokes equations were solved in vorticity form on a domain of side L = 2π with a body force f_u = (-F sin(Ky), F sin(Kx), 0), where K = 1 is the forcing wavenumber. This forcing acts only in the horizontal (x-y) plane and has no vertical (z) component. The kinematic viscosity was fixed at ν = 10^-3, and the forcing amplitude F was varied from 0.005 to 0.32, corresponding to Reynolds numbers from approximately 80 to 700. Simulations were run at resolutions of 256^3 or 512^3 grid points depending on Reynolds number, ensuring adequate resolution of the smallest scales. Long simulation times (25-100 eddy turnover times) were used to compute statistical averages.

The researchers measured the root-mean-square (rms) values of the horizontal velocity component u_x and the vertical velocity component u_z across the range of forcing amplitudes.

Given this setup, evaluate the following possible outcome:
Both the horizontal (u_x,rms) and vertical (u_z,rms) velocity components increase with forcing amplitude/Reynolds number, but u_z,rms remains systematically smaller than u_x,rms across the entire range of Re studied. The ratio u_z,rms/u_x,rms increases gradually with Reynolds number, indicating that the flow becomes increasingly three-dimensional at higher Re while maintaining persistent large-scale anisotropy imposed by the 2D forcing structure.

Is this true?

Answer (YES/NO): NO